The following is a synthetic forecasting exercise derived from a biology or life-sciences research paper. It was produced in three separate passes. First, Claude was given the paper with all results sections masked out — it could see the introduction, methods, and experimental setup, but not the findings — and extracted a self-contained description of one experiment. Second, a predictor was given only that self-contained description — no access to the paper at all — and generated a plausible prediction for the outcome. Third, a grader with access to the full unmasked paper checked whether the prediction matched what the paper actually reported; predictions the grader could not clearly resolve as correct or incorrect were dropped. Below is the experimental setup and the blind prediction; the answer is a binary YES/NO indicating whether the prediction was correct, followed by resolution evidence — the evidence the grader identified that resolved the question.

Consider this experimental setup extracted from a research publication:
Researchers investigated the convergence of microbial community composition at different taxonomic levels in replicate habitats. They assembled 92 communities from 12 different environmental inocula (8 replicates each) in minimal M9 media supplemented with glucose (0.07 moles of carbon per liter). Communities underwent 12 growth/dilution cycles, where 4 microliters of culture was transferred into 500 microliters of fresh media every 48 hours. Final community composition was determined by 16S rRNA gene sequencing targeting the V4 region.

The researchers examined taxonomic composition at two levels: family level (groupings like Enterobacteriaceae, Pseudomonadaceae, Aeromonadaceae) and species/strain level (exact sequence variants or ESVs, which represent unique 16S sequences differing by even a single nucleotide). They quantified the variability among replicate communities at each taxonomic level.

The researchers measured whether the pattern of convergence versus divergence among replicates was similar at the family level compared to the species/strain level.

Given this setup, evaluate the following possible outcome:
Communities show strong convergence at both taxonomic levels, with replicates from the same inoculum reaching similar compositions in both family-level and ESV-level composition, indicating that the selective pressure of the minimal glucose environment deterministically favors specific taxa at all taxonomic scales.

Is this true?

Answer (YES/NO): NO